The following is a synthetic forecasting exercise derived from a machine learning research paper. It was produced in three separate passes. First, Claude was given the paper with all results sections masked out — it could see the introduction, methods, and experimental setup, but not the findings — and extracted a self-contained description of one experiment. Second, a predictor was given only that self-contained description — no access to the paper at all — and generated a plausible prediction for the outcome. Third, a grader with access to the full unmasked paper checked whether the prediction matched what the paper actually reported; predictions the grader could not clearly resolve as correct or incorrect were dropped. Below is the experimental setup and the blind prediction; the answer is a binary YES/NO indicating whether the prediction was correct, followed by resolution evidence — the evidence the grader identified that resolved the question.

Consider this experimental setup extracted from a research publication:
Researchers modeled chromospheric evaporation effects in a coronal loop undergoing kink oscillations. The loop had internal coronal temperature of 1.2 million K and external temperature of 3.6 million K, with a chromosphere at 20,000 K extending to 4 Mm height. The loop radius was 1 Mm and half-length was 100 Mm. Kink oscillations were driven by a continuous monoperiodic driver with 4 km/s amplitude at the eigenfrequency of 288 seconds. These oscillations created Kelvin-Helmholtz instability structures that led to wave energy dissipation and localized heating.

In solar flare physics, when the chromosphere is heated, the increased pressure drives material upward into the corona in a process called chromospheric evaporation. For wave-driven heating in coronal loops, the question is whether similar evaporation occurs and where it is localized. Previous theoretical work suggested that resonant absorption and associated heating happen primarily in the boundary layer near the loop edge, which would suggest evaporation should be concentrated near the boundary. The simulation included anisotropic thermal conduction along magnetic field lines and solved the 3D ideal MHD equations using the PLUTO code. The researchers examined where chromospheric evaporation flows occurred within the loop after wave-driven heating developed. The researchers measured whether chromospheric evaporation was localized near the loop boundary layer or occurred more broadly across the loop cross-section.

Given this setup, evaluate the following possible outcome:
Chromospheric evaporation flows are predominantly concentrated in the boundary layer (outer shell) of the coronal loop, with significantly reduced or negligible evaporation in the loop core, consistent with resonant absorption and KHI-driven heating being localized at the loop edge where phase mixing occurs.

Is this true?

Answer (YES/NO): NO